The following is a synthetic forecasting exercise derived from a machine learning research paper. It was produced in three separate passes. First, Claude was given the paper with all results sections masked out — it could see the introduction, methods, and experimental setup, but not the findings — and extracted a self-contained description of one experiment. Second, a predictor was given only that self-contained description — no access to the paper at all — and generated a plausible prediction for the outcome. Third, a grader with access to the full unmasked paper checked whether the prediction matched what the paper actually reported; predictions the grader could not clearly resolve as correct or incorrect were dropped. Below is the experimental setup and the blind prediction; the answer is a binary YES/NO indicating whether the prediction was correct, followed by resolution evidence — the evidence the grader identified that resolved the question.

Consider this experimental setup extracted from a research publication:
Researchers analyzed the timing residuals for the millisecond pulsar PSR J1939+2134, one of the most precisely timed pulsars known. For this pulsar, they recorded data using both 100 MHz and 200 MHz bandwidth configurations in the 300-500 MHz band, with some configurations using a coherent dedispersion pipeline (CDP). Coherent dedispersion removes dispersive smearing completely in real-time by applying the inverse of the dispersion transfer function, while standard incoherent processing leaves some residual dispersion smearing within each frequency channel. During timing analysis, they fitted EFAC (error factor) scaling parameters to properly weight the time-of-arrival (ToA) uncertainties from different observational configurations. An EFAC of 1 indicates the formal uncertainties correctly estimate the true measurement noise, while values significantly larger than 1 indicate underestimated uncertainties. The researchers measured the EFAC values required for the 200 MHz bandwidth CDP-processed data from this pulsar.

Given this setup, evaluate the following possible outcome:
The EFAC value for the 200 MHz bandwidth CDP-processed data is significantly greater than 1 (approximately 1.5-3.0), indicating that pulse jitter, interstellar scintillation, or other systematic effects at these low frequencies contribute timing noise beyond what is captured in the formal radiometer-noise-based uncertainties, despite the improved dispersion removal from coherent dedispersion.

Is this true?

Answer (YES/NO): NO